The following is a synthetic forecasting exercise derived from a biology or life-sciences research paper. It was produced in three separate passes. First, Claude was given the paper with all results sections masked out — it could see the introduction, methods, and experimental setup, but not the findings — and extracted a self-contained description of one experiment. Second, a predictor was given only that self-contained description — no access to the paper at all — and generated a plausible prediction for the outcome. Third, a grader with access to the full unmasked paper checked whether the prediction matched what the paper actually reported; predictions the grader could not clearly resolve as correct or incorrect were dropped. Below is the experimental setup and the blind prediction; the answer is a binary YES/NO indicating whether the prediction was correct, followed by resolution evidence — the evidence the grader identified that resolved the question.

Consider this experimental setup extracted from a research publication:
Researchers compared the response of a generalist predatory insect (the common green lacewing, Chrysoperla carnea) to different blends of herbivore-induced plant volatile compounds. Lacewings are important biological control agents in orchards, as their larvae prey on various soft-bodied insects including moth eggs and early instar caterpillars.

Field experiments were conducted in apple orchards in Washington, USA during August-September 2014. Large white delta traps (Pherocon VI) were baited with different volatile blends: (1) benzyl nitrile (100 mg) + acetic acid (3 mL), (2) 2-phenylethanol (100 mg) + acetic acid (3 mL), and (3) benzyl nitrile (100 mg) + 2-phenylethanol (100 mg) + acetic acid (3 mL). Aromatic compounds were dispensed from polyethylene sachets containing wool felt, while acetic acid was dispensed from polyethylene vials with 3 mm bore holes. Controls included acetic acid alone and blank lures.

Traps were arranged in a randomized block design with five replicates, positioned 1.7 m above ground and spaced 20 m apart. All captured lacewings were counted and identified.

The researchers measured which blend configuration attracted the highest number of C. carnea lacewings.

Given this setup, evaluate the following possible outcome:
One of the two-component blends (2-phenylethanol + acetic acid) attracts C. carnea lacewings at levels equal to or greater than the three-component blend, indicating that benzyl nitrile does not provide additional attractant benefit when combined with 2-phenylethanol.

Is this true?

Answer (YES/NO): NO